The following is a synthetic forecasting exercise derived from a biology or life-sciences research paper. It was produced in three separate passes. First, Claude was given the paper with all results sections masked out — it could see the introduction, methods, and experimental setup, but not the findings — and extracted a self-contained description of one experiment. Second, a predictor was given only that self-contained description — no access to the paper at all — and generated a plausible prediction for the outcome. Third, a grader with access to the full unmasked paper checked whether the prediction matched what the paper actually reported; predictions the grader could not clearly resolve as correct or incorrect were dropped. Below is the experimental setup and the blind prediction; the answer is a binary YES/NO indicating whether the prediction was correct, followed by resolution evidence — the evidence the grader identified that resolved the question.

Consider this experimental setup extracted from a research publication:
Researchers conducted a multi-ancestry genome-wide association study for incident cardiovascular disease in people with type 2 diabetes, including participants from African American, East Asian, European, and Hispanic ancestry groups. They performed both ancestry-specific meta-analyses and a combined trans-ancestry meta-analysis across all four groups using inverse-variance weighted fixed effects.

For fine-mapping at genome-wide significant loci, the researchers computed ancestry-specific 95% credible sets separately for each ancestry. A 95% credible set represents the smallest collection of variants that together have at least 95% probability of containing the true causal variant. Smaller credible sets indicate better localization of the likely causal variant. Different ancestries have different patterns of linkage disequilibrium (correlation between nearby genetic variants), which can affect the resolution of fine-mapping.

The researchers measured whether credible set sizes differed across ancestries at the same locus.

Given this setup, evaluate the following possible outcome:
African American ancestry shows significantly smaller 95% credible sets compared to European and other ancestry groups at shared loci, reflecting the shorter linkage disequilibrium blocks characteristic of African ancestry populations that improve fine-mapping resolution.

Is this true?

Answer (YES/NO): NO